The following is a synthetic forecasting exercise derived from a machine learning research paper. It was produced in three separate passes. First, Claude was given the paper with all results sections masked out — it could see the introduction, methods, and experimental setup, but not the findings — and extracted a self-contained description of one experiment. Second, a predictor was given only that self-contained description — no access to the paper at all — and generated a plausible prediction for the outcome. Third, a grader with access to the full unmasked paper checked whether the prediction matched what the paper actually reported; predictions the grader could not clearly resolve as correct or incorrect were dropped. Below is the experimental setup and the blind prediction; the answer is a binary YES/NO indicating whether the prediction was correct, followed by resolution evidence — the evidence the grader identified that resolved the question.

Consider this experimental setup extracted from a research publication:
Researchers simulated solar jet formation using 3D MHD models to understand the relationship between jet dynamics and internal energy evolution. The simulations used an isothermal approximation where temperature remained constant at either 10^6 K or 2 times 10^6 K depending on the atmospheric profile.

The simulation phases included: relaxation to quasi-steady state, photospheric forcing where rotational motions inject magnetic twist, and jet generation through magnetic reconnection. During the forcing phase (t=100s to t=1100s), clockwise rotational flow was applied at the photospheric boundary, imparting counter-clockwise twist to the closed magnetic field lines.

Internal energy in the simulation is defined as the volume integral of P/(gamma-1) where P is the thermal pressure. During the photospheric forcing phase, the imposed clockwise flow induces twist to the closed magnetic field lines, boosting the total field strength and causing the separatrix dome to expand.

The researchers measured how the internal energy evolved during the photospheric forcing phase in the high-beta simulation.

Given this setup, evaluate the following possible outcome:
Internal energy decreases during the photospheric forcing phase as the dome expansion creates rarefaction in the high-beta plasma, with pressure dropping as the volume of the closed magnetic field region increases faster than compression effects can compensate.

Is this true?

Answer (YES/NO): YES